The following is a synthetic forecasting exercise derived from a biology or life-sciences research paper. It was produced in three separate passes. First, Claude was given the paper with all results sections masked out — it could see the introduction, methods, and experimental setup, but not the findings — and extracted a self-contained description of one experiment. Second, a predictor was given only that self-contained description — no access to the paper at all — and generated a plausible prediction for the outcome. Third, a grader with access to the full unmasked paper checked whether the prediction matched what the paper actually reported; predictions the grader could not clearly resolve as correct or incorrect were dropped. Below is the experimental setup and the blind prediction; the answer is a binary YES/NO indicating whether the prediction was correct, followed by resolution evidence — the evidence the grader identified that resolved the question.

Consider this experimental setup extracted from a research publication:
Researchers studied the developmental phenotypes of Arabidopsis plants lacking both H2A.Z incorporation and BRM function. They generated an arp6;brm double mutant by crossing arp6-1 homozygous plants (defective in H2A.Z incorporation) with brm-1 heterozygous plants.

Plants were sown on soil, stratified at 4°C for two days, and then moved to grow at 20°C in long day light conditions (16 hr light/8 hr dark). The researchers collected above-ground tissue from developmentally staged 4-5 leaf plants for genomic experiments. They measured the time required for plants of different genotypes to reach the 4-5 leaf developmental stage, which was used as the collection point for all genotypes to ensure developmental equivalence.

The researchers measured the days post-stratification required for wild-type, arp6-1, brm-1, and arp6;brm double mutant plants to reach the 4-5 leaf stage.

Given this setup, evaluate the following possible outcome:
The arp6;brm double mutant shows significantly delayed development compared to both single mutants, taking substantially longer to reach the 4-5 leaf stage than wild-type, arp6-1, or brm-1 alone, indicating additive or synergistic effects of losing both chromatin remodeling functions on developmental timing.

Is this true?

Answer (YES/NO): YES